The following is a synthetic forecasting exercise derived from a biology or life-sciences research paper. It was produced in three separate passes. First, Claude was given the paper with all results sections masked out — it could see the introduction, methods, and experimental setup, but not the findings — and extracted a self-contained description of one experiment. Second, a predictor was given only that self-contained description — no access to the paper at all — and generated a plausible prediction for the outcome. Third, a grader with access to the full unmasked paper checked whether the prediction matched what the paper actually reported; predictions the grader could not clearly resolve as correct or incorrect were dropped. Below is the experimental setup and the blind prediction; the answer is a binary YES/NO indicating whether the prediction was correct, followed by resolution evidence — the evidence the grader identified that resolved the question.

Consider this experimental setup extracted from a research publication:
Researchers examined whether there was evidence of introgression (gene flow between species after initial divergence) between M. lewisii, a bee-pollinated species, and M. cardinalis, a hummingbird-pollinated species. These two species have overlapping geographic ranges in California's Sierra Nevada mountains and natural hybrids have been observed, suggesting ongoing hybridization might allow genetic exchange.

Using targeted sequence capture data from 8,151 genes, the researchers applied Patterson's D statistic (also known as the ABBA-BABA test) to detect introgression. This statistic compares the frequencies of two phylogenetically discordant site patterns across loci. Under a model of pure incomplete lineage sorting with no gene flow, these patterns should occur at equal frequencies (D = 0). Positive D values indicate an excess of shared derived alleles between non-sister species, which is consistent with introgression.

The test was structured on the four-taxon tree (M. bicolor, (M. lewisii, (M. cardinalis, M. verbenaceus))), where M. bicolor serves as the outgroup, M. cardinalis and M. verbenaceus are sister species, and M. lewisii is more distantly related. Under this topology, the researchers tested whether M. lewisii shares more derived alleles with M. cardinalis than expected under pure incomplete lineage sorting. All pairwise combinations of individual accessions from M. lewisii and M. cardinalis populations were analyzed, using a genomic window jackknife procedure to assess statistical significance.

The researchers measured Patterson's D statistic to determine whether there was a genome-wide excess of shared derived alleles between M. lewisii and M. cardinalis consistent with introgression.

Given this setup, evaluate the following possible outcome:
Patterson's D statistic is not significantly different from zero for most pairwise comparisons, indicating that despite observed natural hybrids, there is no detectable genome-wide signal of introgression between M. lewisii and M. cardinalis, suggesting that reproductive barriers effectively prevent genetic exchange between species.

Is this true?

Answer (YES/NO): NO